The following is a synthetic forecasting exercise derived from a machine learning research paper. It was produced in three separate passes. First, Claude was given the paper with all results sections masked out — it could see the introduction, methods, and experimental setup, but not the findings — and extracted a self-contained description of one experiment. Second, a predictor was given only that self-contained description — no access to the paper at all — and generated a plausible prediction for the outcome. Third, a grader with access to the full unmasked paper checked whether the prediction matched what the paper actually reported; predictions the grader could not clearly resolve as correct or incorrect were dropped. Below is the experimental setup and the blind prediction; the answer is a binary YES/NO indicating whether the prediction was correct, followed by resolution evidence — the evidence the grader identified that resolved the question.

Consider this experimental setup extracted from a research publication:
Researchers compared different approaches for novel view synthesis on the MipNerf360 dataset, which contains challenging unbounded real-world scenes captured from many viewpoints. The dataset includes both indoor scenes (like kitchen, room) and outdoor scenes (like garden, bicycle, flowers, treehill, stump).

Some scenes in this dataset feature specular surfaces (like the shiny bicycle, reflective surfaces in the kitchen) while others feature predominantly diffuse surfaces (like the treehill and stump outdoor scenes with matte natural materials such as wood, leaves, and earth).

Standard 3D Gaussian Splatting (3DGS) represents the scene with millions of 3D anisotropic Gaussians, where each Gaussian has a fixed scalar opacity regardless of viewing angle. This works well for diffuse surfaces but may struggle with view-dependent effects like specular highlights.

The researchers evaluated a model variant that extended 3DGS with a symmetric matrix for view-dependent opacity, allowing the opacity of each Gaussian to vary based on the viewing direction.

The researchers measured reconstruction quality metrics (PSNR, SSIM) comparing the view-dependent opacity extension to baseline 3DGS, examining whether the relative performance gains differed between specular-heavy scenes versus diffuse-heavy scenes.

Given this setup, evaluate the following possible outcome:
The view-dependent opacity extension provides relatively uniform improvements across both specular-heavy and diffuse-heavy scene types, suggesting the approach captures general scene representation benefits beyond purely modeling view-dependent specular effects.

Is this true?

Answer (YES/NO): NO